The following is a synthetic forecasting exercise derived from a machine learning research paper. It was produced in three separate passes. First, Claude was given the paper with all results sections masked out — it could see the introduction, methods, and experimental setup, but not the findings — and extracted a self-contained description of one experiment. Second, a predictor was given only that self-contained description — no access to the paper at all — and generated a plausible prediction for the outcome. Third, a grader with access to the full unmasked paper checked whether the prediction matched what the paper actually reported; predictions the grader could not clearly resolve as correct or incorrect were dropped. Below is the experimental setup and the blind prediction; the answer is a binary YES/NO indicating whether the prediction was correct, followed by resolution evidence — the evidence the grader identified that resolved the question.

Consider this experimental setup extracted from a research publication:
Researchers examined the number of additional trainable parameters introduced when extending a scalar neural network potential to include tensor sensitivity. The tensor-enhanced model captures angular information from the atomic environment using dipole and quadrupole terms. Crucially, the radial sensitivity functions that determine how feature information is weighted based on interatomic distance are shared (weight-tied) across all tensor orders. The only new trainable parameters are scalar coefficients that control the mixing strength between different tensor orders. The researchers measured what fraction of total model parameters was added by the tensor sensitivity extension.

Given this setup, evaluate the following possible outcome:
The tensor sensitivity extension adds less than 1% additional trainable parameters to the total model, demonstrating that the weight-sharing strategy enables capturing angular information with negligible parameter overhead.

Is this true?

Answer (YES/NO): YES